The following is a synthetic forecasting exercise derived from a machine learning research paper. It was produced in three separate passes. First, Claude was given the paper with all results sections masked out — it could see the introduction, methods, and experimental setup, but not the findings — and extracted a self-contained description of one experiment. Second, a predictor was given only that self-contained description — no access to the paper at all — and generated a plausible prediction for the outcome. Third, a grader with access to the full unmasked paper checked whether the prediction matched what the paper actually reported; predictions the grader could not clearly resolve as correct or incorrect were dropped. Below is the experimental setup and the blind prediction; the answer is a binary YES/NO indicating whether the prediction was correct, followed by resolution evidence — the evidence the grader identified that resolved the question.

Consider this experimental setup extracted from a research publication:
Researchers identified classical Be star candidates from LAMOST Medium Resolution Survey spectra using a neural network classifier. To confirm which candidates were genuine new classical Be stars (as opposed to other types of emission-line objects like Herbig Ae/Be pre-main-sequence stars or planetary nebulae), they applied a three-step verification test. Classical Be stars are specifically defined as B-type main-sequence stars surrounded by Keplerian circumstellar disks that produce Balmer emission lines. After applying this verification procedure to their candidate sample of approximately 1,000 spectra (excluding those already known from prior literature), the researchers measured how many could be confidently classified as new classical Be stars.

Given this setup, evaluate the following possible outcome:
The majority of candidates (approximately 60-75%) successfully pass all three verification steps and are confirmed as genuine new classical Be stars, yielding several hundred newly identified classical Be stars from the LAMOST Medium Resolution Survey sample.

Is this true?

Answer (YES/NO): NO